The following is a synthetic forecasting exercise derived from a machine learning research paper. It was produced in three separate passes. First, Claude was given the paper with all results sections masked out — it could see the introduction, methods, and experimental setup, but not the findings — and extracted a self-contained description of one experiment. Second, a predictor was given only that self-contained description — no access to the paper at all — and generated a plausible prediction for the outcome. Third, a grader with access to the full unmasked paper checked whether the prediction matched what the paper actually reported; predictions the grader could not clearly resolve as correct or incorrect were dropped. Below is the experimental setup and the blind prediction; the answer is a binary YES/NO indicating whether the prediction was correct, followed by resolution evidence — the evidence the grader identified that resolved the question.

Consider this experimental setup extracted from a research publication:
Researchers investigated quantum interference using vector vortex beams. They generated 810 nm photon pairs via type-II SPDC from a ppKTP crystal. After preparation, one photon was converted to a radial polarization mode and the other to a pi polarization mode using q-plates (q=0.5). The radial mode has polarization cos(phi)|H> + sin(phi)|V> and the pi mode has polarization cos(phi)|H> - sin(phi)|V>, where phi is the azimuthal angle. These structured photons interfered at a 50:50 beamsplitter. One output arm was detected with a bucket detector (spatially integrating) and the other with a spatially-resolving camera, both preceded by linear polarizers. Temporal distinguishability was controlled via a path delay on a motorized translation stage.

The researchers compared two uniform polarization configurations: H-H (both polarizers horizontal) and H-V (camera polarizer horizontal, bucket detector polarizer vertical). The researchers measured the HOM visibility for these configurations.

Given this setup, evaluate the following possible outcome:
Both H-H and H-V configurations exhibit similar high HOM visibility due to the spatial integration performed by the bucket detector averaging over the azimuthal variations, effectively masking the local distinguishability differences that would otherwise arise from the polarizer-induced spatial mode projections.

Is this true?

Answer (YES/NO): NO